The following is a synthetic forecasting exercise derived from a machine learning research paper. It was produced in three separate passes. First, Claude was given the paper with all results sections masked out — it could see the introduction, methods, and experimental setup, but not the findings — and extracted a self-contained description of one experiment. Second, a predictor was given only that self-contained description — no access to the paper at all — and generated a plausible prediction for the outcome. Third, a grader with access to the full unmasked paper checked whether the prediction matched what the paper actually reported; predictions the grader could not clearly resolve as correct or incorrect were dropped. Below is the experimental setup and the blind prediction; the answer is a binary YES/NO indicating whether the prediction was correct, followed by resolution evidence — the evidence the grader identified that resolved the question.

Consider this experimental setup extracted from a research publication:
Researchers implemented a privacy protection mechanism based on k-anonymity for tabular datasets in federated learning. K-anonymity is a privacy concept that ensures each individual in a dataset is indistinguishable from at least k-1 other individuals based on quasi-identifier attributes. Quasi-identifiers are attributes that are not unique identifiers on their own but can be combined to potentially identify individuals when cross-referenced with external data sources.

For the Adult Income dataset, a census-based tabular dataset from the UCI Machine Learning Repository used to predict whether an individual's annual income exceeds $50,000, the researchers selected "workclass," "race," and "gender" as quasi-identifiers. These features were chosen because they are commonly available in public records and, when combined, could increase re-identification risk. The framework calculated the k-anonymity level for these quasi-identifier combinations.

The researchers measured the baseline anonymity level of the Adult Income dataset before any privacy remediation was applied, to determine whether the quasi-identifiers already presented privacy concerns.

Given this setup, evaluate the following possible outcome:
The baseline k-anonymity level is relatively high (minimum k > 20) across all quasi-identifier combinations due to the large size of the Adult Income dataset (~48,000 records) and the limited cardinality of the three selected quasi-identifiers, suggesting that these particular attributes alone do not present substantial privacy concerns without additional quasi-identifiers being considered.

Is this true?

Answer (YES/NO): NO